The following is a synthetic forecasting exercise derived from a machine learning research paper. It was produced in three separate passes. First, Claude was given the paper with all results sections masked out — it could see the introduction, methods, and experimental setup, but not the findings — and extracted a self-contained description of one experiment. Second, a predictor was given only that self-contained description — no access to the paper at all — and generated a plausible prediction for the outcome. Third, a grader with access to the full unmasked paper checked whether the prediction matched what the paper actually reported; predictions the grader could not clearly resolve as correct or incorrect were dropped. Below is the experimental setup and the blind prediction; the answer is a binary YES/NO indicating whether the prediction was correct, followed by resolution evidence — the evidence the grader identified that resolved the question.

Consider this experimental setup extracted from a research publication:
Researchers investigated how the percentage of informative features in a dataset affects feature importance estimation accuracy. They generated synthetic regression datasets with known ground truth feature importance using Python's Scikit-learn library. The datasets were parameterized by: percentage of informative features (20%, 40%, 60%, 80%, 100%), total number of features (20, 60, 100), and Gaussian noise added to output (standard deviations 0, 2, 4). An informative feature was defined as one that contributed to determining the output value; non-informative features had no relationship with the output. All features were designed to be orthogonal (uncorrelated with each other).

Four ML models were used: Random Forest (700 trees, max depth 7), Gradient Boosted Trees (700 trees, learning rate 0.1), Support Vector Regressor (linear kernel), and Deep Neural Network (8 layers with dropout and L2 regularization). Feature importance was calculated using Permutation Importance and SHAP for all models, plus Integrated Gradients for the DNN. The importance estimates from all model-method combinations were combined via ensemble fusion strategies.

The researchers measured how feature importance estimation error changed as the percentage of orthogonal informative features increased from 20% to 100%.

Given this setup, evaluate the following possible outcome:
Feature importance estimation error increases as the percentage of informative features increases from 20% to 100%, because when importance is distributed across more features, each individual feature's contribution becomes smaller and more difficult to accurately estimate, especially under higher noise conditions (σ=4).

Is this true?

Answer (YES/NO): NO